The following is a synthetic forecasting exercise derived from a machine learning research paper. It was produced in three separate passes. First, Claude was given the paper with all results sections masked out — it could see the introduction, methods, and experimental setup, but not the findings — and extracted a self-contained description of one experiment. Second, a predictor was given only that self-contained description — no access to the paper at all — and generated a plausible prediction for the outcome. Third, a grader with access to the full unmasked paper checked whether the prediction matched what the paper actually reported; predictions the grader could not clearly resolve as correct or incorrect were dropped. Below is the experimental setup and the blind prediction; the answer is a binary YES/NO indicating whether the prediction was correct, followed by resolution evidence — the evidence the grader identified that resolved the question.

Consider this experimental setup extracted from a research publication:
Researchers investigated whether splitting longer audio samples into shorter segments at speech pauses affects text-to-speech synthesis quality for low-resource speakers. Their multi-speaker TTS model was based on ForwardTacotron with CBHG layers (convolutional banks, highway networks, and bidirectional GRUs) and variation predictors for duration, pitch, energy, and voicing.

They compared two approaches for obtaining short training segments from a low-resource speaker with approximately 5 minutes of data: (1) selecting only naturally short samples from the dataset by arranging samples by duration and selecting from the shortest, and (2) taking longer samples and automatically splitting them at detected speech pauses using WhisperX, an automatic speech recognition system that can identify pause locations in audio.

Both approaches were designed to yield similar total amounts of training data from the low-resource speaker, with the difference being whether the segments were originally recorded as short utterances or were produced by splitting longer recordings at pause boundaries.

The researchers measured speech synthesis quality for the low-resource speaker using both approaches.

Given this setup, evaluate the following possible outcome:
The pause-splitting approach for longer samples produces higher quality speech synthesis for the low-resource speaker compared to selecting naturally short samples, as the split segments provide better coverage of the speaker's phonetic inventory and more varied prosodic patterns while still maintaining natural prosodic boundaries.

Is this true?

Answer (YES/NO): NO